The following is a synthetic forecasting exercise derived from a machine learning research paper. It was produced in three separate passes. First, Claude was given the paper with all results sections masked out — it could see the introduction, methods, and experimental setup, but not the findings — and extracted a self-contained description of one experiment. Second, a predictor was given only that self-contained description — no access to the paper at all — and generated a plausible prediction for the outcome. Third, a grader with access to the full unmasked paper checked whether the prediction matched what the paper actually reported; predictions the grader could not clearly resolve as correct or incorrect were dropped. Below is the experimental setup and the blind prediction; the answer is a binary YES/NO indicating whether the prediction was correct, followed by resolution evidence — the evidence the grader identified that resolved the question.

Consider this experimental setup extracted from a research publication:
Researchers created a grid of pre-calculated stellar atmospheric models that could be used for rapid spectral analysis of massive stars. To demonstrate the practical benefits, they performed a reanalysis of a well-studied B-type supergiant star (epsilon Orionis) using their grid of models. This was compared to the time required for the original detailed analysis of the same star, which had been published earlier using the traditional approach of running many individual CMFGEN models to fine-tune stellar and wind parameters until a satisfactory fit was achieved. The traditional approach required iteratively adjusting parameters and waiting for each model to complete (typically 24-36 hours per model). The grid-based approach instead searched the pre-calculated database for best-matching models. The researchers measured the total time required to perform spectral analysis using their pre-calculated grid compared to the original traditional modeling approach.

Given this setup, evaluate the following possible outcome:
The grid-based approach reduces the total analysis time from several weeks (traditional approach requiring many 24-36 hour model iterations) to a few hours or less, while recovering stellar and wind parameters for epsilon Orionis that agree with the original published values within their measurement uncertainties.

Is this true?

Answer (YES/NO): NO